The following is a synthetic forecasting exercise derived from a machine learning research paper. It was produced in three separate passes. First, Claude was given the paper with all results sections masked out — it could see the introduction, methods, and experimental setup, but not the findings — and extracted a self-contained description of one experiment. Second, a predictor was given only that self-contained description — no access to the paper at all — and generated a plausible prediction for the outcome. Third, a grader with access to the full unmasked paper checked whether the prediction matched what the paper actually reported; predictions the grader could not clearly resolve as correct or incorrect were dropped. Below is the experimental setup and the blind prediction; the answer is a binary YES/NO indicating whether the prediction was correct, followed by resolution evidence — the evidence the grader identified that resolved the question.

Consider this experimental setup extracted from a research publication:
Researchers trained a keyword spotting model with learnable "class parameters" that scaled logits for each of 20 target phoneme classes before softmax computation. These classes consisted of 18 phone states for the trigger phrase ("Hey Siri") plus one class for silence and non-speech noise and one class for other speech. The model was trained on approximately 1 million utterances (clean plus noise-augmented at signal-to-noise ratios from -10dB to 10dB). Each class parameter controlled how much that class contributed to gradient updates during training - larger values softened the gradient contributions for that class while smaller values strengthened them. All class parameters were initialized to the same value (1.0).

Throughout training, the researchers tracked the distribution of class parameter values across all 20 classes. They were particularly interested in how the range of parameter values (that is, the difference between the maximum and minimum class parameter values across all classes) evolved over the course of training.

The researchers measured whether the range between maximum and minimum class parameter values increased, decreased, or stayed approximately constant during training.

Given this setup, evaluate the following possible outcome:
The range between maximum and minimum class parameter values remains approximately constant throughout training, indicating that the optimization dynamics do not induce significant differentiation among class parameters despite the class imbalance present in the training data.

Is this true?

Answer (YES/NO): NO